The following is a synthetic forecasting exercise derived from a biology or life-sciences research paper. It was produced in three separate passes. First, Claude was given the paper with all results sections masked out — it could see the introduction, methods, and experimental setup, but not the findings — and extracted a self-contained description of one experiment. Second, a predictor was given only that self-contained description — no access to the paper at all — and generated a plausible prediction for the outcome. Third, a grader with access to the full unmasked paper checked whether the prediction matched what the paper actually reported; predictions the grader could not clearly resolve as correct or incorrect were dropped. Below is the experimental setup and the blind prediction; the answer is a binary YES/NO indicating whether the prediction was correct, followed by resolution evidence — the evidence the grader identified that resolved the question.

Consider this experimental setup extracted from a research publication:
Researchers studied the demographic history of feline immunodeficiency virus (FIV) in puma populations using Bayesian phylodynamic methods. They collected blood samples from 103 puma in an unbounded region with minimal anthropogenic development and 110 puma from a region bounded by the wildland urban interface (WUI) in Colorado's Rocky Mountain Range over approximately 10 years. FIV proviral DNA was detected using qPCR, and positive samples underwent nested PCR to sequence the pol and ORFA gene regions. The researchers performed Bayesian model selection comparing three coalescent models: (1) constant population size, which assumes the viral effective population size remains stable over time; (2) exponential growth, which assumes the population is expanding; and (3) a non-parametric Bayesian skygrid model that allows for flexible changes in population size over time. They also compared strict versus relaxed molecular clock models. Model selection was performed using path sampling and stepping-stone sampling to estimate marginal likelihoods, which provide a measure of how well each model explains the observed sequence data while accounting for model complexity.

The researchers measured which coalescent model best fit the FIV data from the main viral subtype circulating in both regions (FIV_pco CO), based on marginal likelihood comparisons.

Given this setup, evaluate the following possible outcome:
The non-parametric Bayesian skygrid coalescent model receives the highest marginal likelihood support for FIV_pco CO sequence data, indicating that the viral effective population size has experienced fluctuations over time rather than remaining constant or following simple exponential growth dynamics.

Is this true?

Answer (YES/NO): NO